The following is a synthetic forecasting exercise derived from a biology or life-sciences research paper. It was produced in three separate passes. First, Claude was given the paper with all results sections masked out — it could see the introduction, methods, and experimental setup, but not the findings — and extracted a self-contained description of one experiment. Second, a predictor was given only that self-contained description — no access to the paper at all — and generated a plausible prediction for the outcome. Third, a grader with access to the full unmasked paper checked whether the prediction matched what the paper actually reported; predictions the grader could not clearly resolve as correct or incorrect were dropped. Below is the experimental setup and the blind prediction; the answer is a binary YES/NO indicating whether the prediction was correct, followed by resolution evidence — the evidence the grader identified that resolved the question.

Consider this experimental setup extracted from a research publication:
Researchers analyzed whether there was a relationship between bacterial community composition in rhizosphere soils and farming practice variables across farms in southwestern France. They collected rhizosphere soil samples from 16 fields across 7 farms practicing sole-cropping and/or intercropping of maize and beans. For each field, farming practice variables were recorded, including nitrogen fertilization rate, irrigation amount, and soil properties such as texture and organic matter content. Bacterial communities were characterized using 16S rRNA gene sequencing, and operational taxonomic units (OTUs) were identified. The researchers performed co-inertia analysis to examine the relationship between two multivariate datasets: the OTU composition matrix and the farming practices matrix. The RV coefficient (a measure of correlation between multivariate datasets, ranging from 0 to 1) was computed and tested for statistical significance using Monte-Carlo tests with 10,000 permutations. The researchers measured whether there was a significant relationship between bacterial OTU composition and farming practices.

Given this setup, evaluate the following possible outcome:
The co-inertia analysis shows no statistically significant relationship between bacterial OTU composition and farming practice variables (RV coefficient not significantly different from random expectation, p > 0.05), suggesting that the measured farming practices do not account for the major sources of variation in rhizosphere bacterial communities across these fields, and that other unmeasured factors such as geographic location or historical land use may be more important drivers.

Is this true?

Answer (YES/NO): NO